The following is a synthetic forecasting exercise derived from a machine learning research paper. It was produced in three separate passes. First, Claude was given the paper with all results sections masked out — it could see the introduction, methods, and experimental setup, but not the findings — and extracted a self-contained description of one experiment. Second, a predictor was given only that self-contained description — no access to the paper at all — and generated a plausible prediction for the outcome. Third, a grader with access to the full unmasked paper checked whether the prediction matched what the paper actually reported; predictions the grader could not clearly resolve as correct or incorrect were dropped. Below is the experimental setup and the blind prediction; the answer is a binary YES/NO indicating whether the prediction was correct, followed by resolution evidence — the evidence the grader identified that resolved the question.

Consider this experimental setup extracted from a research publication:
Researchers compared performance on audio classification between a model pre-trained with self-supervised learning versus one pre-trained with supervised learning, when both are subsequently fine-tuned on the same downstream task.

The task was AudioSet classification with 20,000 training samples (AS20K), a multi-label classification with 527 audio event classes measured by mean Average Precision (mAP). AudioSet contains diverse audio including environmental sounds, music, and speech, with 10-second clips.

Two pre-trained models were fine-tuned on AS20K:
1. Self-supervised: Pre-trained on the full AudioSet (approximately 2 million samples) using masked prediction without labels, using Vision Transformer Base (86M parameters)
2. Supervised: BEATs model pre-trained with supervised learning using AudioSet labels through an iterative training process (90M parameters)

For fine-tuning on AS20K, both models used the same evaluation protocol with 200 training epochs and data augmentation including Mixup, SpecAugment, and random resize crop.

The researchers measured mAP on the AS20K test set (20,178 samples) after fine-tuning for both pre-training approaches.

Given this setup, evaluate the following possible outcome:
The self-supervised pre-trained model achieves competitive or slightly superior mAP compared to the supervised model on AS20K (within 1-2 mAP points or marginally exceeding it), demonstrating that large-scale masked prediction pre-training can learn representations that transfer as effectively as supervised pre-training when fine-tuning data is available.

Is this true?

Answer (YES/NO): NO